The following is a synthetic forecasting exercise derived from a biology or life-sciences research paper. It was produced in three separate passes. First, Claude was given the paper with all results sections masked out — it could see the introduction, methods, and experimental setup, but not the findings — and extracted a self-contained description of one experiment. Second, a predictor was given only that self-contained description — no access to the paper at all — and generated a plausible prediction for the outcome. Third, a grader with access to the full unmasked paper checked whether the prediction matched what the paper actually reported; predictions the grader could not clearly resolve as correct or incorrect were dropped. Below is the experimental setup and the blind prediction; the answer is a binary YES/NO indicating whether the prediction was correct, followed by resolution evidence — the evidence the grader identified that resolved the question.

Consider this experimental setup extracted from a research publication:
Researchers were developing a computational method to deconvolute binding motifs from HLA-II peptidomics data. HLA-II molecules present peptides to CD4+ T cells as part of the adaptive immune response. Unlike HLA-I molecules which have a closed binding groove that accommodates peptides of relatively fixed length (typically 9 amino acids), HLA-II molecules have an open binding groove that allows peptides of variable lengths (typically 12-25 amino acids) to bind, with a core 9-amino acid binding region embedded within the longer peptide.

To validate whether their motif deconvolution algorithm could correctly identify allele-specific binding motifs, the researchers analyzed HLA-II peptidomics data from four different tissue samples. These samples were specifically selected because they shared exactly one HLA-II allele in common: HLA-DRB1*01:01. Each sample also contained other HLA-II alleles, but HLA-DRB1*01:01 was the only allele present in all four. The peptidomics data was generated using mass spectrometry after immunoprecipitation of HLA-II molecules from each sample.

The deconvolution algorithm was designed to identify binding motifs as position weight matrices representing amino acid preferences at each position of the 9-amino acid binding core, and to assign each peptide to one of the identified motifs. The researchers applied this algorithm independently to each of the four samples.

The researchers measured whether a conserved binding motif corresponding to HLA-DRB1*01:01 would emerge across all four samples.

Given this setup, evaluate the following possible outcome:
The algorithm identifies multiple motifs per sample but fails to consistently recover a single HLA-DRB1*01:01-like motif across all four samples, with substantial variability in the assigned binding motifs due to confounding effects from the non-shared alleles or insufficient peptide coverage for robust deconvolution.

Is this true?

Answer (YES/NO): NO